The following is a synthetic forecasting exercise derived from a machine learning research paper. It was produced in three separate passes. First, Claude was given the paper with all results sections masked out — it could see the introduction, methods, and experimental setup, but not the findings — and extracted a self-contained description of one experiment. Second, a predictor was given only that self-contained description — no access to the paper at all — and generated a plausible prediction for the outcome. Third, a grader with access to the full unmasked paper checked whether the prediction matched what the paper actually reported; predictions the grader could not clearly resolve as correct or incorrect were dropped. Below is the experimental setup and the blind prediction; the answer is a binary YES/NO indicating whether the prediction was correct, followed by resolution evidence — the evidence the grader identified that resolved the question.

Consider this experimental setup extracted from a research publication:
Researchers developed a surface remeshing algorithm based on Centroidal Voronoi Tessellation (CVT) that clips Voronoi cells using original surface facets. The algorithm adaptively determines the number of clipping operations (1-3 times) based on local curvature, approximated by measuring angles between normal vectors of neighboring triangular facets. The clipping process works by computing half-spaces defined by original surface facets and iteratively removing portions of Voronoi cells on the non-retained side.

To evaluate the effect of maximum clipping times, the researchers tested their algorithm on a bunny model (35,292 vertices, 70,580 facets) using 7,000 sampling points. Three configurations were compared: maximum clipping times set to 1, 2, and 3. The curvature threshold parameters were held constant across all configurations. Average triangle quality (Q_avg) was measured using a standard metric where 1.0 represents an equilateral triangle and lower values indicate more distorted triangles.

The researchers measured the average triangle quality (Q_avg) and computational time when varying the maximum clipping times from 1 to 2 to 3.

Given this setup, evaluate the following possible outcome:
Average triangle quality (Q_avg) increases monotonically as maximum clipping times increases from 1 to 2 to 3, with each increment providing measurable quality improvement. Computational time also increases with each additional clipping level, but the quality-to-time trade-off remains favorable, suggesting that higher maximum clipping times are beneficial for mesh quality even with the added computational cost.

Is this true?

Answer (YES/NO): NO